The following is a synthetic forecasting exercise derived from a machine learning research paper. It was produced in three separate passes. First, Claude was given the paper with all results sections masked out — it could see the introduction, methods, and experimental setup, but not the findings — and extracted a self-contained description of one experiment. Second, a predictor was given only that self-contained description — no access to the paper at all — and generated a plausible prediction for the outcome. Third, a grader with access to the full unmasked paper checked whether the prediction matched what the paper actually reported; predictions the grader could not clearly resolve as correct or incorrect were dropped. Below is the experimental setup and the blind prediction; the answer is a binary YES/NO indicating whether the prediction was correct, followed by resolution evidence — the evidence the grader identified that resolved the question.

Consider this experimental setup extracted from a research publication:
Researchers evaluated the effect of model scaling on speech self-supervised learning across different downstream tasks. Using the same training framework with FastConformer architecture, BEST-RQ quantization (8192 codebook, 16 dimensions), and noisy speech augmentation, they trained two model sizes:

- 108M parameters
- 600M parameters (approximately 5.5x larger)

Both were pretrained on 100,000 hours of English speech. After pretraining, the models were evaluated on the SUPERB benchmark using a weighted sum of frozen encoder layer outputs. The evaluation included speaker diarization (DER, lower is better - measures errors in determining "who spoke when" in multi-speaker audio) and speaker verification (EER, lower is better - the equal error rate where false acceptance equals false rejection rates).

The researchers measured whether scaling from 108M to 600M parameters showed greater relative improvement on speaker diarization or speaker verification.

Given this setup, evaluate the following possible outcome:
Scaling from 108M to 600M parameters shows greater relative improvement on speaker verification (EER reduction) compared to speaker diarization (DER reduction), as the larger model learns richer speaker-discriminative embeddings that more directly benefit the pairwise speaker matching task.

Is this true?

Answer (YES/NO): YES